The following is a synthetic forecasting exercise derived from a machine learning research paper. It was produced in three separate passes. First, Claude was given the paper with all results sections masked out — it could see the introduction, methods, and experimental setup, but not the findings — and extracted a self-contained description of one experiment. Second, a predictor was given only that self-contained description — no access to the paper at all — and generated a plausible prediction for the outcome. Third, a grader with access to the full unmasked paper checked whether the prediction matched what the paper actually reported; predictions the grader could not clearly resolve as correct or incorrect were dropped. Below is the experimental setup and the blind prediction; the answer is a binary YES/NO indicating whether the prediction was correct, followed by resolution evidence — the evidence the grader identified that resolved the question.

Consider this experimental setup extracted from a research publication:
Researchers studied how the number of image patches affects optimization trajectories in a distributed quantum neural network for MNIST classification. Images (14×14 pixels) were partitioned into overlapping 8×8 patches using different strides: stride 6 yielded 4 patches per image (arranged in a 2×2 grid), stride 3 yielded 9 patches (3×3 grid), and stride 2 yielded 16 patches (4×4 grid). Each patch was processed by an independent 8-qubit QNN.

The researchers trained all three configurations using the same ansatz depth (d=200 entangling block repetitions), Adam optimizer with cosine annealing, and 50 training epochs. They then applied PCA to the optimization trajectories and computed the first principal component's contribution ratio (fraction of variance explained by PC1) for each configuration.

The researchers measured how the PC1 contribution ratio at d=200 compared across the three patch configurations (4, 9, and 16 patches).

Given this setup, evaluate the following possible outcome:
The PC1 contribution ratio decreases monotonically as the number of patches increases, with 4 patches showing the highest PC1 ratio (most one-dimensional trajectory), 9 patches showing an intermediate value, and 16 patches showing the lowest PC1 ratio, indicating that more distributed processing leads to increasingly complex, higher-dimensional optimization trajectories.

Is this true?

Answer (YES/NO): NO